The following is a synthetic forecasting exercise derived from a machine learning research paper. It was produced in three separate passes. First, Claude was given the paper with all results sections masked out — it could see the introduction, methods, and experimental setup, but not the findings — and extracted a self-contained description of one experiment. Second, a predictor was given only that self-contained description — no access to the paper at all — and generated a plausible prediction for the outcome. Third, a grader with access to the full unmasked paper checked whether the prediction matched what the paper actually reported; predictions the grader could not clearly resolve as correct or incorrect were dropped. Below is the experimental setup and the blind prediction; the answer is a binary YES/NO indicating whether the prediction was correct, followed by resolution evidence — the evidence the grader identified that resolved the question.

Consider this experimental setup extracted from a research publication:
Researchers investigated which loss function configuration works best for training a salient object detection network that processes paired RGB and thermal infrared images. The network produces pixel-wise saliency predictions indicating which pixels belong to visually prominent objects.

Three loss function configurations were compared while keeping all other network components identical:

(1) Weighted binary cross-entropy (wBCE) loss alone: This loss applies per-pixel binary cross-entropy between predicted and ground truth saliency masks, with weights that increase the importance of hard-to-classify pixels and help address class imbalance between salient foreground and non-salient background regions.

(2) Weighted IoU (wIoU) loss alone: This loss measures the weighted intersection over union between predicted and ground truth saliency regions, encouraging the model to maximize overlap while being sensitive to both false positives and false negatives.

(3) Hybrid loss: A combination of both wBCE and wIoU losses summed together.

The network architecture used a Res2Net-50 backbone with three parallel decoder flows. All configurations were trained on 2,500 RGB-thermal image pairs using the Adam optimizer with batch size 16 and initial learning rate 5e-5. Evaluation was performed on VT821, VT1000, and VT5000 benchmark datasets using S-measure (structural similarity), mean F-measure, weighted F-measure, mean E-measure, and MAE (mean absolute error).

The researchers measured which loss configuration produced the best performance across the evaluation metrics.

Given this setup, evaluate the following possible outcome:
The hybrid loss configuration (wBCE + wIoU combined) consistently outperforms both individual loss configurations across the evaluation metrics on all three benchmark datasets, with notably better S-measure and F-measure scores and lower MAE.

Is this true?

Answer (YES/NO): NO